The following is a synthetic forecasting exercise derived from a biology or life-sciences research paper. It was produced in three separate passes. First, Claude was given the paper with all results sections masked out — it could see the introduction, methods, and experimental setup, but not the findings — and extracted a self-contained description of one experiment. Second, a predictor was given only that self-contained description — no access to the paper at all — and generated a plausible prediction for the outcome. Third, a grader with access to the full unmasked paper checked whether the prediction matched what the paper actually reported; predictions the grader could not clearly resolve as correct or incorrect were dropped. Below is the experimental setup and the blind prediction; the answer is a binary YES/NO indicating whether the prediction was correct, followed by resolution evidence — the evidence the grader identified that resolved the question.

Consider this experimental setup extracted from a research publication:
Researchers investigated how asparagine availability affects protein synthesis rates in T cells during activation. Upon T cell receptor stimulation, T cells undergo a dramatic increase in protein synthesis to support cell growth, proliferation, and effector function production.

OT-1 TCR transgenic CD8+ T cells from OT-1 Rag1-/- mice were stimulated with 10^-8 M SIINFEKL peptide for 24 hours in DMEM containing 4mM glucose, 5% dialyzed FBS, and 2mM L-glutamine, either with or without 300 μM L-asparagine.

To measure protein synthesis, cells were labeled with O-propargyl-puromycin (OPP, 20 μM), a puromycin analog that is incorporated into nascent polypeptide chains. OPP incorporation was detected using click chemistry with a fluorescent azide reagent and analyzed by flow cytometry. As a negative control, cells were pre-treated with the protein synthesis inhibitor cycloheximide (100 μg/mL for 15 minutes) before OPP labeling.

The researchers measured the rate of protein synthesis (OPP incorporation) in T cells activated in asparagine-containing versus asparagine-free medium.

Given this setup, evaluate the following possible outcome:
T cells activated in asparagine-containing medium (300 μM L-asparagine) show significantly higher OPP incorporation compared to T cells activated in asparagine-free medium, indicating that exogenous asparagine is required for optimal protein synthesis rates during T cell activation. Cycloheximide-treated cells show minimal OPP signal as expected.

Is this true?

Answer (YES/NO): YES